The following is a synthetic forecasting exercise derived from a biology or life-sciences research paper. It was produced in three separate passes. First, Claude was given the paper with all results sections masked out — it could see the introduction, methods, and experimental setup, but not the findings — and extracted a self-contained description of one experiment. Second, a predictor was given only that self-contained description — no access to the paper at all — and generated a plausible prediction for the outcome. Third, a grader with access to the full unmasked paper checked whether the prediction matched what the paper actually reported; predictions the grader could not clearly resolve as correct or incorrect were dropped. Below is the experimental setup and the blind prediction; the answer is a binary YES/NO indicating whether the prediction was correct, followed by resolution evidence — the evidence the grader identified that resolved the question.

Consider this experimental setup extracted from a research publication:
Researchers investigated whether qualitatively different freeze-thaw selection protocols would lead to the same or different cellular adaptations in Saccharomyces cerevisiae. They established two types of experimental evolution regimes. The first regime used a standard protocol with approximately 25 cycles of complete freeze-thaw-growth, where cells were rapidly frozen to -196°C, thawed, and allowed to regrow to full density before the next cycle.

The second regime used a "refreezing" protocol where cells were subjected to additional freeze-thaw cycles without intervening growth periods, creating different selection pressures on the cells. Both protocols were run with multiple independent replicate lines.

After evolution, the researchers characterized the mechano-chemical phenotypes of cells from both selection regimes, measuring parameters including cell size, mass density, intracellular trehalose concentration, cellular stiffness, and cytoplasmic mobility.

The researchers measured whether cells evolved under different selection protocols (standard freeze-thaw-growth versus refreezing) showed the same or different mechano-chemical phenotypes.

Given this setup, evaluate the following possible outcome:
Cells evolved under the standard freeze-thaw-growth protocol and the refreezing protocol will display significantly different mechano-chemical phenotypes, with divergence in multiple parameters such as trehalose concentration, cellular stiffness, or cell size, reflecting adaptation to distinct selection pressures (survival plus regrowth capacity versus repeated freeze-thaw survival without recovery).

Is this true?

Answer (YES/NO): NO